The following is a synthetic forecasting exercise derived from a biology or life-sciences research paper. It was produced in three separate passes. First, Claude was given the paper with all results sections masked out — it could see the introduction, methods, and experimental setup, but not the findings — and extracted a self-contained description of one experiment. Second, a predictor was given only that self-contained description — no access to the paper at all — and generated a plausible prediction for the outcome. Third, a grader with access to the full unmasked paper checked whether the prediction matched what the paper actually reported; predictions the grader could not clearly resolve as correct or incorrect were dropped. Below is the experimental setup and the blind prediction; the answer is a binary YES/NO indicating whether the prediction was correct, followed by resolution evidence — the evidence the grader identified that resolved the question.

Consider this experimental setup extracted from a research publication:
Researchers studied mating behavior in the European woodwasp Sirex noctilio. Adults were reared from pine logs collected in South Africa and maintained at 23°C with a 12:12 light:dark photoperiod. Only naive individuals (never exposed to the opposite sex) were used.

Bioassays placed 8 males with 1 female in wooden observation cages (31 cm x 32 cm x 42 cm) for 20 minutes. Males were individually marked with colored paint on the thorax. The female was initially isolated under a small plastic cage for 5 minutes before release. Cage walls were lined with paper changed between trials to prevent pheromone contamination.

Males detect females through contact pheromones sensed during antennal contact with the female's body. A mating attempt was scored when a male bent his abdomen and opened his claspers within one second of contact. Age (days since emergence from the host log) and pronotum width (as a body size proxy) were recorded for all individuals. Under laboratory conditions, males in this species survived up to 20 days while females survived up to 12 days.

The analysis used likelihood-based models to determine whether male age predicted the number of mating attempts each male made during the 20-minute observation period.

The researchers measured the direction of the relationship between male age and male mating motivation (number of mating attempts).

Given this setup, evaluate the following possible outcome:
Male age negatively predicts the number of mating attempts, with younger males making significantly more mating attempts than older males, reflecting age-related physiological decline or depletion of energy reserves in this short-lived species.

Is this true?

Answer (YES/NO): NO